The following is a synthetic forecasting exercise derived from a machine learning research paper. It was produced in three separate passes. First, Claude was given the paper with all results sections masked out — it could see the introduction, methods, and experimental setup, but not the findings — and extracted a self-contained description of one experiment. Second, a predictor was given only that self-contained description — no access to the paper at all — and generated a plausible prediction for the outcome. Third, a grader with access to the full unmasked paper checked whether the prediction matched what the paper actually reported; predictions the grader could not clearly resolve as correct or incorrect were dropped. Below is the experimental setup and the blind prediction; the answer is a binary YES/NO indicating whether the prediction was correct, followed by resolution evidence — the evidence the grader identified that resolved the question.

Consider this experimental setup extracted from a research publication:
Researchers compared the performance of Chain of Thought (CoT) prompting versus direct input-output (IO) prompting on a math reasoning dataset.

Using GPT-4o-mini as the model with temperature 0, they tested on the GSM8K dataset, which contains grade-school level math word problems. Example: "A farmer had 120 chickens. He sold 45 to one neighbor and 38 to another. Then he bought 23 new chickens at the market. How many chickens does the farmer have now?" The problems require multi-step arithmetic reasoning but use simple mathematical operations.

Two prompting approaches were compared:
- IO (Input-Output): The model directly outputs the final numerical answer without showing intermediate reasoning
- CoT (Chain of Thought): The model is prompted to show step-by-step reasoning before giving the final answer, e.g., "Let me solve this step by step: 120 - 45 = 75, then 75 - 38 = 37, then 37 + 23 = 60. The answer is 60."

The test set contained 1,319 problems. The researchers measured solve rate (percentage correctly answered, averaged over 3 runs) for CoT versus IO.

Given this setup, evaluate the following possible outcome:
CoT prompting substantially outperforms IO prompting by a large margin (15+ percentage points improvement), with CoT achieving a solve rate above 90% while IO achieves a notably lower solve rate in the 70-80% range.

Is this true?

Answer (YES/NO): NO